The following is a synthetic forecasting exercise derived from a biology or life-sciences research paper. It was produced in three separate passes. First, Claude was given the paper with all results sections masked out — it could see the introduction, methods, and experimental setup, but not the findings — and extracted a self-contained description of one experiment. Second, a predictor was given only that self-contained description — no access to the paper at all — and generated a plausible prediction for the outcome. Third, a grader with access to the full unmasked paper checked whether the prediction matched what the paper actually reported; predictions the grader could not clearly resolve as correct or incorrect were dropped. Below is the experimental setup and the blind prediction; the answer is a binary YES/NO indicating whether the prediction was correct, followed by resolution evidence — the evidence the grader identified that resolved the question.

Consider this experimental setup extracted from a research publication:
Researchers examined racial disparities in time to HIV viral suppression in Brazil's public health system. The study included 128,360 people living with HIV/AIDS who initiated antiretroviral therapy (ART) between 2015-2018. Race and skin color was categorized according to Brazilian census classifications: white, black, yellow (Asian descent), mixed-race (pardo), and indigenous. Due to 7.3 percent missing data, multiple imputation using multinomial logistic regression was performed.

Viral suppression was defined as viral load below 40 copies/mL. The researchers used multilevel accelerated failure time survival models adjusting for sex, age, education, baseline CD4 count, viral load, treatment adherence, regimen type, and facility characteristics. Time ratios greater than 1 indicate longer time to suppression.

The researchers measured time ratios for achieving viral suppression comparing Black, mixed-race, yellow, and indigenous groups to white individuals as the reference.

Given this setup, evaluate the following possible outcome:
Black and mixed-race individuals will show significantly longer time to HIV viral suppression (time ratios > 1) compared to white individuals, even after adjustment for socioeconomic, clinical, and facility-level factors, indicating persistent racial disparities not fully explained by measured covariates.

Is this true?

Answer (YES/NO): YES